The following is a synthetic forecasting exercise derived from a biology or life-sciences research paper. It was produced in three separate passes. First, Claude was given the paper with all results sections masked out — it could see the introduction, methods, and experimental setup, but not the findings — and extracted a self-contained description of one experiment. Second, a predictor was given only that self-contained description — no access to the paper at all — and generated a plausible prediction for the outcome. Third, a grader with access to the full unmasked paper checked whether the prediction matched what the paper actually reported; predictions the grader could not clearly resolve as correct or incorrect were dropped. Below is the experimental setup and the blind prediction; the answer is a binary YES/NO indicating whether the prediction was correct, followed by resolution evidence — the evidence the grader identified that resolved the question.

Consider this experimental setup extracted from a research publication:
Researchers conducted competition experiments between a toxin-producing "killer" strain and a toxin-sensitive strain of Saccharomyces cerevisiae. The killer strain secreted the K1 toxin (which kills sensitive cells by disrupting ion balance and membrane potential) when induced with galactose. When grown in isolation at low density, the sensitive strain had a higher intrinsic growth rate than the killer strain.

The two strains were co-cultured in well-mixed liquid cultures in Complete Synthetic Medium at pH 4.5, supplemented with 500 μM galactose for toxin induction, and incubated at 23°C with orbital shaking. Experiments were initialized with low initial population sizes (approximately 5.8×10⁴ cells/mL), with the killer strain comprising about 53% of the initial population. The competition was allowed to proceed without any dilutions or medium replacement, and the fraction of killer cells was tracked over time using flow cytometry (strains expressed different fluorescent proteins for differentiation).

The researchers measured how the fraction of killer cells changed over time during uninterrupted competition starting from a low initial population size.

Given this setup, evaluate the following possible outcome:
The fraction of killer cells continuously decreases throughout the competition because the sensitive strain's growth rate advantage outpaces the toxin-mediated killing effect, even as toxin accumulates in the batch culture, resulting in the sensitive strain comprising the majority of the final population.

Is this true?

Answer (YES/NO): NO